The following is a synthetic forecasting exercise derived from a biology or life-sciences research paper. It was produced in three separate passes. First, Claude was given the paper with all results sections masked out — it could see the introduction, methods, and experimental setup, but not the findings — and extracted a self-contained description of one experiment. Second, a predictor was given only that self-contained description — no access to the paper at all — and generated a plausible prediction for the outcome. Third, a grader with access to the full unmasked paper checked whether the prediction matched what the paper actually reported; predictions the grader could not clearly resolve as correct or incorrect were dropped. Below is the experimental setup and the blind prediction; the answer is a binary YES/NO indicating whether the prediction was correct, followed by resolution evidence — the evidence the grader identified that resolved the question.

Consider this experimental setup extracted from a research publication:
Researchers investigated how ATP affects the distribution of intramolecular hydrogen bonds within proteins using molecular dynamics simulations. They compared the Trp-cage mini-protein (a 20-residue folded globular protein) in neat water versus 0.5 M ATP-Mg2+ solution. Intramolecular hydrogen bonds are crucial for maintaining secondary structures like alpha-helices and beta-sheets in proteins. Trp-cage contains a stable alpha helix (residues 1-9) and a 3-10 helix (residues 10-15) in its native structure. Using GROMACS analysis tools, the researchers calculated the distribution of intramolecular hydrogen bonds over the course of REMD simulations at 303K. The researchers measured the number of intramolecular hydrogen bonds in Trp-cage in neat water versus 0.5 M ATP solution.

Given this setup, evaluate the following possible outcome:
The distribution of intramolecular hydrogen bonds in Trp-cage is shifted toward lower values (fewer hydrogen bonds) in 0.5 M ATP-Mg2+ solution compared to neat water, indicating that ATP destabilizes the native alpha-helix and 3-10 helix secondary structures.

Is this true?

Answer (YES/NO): YES